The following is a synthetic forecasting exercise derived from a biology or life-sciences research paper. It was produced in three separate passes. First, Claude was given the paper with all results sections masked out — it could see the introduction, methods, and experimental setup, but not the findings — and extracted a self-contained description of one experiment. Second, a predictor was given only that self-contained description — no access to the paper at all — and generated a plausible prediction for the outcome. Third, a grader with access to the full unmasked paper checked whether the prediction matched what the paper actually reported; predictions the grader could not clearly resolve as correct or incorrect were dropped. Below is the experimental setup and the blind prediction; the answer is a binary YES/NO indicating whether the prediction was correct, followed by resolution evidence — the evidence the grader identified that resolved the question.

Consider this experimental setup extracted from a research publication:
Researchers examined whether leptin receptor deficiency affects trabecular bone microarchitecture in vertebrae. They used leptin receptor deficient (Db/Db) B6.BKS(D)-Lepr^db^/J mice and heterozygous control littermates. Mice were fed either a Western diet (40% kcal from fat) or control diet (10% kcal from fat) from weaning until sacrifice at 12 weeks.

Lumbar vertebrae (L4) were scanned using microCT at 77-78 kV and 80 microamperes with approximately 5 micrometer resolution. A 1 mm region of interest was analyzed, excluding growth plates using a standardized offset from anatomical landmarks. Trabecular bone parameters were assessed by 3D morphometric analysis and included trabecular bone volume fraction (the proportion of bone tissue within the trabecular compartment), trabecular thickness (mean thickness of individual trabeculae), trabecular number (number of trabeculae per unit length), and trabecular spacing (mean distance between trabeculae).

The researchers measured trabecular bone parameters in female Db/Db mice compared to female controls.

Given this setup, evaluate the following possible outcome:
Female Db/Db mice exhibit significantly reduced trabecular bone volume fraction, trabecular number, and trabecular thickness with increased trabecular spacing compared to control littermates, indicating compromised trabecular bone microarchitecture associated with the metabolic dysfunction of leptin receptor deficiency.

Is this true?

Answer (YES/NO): NO